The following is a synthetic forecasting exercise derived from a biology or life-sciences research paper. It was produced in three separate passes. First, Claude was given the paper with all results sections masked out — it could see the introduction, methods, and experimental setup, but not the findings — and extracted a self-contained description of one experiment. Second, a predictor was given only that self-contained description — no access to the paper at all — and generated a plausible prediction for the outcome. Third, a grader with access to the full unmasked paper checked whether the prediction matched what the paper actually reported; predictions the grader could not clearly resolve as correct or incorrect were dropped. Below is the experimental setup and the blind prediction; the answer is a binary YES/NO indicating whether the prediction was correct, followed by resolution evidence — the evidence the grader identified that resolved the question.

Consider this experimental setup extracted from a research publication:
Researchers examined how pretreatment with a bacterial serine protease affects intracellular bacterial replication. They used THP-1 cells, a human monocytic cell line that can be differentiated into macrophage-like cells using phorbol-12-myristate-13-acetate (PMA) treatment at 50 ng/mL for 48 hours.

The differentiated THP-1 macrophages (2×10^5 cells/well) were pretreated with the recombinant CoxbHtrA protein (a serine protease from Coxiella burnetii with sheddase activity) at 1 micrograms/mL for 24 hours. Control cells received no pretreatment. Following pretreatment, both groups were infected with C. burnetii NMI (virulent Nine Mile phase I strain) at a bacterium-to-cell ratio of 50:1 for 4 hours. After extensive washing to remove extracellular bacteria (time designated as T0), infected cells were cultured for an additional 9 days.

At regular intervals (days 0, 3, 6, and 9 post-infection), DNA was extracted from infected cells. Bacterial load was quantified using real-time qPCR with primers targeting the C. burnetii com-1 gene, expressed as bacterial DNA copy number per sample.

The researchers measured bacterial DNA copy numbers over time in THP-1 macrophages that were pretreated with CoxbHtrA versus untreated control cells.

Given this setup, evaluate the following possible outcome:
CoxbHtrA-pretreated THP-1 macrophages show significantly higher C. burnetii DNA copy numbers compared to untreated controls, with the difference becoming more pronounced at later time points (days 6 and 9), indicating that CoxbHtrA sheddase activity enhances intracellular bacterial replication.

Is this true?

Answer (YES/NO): NO